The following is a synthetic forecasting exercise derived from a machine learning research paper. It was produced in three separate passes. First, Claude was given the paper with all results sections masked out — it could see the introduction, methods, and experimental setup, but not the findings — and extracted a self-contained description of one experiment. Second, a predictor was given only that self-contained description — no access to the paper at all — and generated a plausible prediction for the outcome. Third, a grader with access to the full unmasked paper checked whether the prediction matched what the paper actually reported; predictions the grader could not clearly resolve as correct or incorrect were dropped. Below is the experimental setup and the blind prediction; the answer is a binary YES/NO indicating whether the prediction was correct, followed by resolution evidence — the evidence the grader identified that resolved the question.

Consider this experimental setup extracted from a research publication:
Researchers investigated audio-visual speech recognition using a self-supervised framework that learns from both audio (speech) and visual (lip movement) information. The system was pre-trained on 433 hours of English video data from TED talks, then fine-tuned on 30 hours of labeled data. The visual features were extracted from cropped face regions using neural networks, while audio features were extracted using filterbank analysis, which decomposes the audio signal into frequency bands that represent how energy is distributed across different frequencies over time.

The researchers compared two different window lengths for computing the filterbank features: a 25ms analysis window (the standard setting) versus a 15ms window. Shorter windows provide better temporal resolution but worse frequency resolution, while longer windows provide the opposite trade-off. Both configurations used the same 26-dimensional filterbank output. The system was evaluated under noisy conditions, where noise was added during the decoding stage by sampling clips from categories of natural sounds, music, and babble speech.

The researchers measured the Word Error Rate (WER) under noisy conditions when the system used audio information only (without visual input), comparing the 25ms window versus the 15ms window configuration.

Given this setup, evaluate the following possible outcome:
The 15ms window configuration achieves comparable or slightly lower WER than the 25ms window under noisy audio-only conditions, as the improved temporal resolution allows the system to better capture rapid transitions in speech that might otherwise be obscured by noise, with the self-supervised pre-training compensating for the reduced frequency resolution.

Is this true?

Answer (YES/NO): YES